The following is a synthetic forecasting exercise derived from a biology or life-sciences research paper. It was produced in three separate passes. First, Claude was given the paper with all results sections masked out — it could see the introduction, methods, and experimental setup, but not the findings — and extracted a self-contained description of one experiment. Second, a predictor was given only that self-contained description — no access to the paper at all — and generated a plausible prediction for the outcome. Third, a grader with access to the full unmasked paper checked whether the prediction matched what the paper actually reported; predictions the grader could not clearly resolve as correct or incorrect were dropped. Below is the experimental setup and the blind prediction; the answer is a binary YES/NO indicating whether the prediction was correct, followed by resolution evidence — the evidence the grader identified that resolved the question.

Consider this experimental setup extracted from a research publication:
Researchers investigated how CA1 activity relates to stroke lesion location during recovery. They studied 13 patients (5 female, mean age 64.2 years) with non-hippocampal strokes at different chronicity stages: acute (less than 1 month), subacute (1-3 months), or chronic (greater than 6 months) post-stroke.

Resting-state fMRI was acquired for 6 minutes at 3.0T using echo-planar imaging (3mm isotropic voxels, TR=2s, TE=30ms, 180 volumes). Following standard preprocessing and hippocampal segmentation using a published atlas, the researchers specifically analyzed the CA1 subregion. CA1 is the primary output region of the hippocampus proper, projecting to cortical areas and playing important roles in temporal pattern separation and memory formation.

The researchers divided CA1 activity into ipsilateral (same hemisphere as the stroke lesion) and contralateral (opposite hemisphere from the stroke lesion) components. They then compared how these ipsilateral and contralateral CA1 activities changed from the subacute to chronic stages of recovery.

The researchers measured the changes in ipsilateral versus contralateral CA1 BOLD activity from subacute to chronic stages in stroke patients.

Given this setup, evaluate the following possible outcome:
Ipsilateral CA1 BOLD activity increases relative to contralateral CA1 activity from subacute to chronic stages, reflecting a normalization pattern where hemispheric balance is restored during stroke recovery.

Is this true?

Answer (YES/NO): NO